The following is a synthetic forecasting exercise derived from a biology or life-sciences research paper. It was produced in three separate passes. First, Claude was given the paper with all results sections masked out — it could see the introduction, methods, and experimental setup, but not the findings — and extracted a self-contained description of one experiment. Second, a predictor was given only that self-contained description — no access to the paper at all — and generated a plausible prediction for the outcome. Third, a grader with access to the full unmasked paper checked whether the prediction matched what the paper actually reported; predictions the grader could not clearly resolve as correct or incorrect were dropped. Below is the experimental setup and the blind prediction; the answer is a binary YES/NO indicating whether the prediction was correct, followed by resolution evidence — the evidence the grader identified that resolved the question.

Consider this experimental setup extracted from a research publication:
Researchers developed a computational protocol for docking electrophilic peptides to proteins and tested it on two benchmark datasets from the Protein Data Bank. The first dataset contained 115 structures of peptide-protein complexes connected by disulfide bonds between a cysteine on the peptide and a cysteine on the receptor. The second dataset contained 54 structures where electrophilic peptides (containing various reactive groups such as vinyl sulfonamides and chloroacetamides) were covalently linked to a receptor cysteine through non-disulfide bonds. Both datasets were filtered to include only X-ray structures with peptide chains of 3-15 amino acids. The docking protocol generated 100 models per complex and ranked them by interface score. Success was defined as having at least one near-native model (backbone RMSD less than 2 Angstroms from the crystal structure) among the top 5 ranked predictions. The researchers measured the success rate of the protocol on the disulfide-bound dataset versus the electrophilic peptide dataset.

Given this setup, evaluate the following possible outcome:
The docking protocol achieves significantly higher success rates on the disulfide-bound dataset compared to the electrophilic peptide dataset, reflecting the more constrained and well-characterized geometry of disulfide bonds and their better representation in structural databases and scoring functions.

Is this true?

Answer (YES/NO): NO